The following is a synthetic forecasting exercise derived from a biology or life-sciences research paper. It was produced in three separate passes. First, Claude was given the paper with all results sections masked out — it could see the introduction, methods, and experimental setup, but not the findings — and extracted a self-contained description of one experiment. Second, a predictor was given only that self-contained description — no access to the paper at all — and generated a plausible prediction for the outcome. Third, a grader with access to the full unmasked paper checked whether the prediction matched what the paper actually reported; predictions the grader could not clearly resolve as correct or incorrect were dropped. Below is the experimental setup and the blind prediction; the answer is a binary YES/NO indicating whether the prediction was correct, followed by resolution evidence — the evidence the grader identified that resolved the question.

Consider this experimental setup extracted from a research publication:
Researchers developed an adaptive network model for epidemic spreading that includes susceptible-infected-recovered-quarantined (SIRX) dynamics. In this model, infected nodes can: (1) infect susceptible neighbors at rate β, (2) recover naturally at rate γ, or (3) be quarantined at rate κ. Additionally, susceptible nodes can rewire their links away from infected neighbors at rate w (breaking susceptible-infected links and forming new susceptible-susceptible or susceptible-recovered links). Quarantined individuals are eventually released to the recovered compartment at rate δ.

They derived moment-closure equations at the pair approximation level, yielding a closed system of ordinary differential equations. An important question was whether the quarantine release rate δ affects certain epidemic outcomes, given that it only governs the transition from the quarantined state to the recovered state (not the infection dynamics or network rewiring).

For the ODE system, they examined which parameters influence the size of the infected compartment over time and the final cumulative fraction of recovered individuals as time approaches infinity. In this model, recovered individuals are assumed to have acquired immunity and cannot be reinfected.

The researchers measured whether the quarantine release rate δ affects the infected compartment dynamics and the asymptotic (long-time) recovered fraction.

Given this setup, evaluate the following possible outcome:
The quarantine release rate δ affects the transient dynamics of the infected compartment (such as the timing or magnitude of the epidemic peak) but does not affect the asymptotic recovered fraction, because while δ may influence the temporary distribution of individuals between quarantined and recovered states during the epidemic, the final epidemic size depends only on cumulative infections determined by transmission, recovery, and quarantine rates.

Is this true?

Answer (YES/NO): NO